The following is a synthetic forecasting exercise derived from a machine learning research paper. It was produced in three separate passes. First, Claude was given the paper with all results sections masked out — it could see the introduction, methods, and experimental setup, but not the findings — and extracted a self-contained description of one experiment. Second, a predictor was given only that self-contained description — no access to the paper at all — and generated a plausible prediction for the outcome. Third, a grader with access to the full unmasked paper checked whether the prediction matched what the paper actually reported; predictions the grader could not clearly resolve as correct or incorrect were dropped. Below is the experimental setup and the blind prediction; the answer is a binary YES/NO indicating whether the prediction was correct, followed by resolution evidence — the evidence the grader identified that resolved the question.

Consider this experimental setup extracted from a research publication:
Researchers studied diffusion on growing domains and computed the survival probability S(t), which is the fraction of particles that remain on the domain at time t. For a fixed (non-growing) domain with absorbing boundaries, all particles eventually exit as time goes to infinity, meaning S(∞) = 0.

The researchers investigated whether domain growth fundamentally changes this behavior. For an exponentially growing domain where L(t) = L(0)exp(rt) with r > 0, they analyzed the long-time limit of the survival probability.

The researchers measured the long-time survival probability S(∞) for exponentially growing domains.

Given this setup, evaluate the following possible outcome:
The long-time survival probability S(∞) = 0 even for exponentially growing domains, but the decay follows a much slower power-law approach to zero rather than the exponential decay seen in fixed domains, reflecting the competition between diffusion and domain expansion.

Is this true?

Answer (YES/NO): NO